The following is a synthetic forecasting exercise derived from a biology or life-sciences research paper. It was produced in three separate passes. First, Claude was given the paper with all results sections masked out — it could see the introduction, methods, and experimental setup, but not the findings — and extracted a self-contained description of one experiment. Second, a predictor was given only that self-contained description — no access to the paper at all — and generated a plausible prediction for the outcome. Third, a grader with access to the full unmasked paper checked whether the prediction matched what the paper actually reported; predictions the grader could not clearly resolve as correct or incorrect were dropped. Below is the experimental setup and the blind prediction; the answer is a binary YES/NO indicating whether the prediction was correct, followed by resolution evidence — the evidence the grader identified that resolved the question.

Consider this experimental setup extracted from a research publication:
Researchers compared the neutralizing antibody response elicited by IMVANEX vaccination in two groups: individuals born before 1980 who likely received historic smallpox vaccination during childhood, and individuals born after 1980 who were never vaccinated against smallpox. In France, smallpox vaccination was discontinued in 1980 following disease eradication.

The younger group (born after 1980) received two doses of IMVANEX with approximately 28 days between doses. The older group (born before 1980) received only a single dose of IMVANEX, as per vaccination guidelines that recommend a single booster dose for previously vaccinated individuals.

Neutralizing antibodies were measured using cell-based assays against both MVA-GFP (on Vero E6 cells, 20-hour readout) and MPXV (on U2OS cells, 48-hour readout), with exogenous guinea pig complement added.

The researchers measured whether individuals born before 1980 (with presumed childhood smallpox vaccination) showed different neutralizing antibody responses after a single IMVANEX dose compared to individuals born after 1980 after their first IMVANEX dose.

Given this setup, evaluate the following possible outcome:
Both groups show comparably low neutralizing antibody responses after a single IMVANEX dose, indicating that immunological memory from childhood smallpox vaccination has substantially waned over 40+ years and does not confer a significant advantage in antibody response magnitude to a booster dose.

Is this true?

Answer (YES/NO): NO